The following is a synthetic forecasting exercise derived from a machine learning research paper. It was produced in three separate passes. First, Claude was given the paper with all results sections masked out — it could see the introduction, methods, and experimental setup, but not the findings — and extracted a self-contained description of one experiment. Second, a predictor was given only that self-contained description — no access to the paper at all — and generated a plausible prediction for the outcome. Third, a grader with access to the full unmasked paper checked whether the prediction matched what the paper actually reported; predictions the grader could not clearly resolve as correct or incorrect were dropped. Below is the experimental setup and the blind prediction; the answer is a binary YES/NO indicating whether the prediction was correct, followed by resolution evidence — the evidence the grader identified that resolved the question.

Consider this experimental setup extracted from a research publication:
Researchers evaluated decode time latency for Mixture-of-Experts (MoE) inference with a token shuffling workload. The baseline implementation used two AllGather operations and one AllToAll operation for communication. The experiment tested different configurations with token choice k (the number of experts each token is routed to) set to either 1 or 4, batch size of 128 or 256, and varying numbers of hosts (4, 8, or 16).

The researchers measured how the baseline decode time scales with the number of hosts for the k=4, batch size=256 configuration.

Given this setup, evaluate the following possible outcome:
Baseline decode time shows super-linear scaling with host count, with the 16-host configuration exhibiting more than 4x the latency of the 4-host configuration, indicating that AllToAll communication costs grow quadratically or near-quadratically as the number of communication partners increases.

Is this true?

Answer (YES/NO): NO